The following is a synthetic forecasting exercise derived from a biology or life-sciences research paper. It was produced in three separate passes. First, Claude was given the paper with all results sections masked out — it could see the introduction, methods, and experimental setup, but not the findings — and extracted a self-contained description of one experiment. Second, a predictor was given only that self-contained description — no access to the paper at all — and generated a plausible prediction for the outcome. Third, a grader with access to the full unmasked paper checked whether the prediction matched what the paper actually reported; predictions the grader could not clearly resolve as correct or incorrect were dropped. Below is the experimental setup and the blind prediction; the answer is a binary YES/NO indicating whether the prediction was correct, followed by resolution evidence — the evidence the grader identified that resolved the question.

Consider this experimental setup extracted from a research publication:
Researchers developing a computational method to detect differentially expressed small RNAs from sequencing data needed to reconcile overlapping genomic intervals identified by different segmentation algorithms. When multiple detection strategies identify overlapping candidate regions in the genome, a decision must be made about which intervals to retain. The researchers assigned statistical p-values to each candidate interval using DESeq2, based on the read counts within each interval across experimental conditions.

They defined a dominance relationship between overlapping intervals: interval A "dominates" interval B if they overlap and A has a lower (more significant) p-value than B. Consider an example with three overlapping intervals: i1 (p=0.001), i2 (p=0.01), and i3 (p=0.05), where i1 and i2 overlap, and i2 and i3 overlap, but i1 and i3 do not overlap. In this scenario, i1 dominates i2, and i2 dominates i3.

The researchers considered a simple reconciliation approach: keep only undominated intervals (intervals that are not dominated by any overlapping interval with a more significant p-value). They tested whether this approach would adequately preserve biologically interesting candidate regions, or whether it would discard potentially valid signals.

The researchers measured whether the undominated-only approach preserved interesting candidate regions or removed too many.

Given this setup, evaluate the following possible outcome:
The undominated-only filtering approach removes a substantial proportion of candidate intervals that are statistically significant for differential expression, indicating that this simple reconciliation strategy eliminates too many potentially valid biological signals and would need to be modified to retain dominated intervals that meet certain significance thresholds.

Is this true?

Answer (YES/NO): NO